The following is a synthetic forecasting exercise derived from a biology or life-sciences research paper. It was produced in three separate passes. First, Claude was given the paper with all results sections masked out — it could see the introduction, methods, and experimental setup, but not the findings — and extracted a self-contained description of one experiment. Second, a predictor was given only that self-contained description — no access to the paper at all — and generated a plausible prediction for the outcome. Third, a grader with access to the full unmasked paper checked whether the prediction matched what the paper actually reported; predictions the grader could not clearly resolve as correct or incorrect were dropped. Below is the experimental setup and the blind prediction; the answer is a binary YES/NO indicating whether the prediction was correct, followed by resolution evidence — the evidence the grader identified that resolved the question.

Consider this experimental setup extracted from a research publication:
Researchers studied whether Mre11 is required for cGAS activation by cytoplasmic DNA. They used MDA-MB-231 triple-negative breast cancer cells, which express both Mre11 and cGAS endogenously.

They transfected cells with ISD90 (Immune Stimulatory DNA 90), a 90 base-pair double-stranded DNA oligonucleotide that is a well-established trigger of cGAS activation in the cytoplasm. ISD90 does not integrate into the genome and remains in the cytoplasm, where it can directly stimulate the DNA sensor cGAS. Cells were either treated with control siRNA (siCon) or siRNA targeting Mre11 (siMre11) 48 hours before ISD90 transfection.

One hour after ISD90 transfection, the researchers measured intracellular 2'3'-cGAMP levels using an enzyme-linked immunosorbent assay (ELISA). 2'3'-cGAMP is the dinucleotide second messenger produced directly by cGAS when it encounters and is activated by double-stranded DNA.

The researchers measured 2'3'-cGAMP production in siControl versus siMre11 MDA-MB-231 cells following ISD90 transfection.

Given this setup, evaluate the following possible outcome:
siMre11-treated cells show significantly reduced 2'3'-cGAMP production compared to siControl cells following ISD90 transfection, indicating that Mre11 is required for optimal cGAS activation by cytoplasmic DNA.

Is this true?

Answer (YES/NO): YES